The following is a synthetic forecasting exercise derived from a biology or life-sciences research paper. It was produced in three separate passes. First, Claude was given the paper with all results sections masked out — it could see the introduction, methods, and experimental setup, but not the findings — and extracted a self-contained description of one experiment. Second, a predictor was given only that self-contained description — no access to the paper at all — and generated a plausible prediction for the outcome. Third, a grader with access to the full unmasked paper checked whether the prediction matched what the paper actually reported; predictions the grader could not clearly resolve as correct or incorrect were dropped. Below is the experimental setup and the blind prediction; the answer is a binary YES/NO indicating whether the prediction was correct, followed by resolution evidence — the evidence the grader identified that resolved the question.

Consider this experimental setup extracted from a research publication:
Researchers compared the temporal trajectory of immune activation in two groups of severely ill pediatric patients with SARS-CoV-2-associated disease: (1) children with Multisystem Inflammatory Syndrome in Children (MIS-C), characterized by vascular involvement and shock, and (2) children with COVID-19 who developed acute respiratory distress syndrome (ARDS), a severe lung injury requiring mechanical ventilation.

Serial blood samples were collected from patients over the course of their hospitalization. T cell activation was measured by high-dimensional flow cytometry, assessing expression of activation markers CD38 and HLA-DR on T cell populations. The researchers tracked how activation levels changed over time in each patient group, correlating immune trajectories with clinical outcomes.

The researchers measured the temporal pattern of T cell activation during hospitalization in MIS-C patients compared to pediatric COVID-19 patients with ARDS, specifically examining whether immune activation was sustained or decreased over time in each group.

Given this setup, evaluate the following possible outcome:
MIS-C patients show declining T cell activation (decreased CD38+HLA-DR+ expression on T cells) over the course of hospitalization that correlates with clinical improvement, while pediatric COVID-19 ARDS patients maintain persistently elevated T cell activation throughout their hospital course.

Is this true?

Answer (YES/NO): YES